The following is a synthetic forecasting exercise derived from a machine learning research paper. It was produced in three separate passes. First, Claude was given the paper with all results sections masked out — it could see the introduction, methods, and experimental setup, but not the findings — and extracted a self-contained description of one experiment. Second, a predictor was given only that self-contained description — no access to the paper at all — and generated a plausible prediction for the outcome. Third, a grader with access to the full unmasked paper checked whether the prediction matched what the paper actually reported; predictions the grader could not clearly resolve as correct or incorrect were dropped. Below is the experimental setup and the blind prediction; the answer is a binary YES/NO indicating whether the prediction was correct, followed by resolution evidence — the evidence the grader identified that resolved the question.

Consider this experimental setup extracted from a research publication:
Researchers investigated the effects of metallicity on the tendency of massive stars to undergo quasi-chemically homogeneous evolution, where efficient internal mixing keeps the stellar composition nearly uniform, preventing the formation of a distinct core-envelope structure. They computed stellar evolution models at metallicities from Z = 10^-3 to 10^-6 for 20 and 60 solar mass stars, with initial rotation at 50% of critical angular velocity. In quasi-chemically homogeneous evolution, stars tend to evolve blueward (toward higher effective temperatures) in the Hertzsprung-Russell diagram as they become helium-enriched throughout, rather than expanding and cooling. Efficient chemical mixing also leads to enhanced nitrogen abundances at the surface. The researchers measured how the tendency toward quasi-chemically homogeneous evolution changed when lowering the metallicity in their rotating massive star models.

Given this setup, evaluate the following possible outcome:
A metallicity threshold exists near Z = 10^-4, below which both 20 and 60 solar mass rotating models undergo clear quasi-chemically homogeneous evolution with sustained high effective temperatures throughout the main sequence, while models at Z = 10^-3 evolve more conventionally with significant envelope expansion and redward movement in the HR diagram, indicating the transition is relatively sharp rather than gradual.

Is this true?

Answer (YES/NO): NO